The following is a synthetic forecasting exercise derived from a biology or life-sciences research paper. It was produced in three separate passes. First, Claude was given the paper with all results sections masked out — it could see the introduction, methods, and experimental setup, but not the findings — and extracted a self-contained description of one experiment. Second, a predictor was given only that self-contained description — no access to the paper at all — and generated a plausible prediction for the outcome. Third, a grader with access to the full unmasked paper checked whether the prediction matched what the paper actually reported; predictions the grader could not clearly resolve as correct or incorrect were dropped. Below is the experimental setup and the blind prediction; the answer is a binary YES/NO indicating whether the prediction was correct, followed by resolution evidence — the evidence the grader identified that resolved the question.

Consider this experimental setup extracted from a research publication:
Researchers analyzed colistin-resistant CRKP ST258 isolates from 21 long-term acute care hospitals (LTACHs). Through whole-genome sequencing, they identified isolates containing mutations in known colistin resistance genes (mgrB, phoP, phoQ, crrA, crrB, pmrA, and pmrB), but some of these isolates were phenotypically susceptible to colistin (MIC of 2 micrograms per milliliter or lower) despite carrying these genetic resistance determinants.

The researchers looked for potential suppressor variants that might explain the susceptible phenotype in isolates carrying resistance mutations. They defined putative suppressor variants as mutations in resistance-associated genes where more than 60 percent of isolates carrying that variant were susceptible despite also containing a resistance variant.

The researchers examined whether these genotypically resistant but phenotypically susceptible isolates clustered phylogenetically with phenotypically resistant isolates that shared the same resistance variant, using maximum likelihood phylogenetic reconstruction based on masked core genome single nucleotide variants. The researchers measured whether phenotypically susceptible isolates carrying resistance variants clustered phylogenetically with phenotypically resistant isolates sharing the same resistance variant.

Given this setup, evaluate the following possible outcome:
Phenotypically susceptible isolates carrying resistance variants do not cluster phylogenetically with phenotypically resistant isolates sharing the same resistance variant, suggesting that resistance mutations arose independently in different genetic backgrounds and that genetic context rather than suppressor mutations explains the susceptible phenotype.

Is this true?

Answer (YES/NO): NO